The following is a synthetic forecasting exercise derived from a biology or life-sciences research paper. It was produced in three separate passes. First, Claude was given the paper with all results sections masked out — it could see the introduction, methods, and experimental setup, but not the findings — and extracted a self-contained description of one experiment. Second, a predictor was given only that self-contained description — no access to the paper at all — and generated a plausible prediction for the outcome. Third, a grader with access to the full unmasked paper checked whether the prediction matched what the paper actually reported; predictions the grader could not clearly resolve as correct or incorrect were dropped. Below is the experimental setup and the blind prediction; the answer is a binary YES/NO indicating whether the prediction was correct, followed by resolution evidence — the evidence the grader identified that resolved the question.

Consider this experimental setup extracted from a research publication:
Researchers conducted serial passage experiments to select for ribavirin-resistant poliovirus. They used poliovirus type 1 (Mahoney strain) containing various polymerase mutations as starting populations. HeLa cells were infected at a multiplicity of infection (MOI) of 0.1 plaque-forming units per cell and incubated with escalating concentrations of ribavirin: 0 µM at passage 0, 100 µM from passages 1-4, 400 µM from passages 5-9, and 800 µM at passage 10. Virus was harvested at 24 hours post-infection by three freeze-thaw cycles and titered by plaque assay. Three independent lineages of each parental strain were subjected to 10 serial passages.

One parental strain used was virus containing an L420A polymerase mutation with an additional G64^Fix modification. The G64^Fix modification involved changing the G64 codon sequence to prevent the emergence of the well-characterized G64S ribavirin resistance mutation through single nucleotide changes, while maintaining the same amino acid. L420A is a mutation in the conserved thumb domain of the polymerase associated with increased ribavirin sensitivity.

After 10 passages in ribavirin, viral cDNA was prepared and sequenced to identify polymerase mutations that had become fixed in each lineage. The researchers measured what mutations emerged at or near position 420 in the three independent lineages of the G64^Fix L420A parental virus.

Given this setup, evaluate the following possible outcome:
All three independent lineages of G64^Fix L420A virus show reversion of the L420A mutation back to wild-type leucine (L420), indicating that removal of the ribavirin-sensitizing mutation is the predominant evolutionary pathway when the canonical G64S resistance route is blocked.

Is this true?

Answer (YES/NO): NO